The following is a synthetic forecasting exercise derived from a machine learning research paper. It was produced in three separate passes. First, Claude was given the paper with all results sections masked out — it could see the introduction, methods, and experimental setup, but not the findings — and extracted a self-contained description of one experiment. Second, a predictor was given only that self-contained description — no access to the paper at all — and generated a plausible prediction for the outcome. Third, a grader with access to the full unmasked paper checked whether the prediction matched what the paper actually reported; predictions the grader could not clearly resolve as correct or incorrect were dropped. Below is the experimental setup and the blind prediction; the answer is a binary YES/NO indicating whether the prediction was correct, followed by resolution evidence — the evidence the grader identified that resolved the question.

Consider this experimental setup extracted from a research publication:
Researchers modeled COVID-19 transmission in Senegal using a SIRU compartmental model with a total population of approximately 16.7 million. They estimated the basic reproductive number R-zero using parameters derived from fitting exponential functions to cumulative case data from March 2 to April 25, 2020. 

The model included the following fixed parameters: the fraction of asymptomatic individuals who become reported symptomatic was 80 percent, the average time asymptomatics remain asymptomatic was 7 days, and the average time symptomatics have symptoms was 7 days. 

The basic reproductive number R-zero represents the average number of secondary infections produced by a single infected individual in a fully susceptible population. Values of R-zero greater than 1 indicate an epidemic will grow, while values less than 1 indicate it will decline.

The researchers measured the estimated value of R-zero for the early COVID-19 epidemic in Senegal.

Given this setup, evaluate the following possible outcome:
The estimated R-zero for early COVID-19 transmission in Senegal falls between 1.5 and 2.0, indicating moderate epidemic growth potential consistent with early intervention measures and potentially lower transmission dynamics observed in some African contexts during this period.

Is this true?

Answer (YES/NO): NO